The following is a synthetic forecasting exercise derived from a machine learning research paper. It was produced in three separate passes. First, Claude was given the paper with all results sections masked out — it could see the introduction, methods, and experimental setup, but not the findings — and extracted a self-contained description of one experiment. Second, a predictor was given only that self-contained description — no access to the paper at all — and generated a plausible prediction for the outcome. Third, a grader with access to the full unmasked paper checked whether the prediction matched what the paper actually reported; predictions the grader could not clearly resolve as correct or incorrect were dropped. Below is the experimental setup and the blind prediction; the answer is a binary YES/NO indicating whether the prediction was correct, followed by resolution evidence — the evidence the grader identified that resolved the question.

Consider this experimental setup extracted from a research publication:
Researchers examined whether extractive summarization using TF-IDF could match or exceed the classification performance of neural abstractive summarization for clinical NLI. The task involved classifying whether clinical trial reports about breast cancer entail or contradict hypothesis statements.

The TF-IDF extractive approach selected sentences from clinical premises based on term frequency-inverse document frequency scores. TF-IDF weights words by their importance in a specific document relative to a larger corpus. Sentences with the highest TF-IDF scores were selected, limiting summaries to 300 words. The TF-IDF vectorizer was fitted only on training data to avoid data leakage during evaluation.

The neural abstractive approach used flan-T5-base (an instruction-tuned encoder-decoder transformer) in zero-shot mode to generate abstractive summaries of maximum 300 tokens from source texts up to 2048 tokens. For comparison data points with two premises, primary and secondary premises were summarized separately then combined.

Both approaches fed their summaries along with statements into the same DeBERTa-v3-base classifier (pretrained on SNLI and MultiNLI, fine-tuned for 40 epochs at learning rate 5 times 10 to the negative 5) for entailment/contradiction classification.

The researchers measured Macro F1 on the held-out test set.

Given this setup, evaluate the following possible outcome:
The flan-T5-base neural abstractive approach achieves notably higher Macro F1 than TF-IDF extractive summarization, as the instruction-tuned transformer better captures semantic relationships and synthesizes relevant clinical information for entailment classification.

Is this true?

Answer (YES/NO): NO